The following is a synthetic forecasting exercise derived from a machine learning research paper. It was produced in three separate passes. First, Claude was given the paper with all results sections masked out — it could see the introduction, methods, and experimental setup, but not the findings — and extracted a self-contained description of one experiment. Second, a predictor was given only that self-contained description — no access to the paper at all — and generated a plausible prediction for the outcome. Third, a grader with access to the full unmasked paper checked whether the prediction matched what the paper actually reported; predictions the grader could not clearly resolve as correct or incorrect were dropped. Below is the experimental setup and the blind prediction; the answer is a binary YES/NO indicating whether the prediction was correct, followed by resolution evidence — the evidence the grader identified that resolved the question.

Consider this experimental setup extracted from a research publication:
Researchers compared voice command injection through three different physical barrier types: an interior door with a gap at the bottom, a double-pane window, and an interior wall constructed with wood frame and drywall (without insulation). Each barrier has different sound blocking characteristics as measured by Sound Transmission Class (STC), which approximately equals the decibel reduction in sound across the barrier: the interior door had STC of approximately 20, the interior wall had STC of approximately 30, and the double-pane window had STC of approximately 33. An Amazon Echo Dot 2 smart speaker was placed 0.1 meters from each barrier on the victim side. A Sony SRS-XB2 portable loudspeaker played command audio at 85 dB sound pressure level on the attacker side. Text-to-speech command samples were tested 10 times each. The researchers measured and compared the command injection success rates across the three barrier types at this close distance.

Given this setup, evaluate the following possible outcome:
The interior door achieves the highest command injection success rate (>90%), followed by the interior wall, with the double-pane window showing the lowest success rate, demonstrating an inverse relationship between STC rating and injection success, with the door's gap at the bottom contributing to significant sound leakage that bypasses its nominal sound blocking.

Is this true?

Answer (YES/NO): NO